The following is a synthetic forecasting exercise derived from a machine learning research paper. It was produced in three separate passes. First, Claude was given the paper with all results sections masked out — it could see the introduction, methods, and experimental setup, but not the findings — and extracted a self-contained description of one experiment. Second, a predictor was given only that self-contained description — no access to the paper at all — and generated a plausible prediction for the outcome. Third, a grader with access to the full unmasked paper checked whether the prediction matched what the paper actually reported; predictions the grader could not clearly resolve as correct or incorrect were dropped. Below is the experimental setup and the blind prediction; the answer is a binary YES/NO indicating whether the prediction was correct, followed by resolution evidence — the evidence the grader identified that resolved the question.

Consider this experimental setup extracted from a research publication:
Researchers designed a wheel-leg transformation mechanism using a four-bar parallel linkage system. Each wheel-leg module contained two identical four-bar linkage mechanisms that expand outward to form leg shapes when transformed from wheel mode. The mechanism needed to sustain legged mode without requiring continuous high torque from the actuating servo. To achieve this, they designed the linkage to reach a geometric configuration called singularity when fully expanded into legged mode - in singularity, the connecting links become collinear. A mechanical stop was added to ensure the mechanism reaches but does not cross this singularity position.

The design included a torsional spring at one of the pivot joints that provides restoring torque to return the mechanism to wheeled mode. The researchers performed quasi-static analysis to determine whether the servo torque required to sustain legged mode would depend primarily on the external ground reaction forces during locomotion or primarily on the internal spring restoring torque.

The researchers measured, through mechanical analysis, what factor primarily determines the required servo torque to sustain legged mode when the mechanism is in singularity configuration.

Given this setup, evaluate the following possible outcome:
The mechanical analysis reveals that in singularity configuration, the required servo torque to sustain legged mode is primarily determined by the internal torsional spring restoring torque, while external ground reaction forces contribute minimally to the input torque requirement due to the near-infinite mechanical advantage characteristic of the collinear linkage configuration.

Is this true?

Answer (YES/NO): YES